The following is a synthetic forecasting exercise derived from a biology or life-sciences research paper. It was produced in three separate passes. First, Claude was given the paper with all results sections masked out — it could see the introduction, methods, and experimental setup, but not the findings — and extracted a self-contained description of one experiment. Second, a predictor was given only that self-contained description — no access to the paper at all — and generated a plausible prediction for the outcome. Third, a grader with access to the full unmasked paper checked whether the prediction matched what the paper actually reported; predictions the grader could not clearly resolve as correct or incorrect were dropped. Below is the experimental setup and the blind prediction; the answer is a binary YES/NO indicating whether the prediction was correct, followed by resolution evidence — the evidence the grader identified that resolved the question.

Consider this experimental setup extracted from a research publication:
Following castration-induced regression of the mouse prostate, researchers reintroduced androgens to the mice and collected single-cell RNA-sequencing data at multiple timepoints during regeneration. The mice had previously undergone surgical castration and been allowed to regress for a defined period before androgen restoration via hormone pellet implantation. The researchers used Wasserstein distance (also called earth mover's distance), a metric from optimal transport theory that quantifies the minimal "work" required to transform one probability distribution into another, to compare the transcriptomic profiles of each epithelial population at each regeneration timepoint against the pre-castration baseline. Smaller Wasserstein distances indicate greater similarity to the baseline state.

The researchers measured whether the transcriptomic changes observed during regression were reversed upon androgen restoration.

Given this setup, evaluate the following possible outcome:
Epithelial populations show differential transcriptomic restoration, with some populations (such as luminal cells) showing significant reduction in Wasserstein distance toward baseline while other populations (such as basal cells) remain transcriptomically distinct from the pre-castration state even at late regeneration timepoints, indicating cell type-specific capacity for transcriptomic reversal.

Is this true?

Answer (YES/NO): NO